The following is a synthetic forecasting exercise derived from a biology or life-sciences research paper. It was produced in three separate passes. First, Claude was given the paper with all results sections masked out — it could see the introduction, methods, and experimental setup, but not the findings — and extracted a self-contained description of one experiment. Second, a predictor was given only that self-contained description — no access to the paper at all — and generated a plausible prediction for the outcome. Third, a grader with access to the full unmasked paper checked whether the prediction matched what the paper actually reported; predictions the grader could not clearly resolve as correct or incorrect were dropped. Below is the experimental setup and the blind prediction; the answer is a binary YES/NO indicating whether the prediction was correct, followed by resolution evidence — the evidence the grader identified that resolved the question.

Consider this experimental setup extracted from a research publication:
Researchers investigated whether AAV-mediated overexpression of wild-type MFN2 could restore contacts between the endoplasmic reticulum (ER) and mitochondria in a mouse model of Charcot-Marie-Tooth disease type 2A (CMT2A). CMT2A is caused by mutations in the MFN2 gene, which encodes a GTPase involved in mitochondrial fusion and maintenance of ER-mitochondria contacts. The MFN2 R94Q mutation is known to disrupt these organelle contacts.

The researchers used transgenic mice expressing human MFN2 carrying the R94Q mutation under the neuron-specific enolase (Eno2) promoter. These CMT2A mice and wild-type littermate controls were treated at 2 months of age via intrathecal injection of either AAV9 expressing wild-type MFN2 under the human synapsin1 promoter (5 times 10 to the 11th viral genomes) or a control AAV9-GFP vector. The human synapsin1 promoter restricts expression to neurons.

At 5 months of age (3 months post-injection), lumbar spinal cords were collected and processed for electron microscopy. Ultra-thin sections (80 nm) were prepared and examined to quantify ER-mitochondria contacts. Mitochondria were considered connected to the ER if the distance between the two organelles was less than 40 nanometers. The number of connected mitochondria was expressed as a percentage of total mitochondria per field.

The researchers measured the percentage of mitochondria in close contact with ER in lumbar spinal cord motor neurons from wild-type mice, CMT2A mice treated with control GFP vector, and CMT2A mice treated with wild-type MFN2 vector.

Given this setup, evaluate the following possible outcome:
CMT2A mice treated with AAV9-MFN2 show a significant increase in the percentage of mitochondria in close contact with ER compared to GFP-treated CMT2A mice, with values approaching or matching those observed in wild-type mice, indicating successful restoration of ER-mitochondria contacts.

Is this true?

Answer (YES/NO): YES